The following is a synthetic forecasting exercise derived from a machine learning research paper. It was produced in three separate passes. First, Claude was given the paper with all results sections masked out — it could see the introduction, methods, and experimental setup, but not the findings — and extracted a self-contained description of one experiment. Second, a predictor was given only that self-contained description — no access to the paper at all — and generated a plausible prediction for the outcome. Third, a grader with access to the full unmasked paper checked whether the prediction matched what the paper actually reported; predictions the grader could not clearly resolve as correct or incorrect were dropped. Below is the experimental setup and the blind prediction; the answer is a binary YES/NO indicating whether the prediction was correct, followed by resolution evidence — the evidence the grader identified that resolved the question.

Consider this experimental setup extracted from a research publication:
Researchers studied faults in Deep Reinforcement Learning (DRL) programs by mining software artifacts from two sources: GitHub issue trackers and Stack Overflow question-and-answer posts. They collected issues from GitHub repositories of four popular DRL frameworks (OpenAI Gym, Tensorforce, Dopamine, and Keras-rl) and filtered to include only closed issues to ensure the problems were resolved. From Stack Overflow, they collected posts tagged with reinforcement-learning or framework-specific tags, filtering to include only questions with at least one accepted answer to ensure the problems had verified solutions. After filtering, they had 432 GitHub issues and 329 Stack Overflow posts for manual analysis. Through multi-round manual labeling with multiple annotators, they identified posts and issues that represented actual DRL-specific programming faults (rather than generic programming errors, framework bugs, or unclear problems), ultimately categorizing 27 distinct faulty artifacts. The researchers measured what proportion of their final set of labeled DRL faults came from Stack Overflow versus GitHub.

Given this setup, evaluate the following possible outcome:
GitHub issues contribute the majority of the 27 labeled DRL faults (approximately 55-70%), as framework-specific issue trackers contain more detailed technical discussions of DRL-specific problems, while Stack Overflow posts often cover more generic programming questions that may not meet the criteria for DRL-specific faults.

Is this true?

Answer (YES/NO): NO